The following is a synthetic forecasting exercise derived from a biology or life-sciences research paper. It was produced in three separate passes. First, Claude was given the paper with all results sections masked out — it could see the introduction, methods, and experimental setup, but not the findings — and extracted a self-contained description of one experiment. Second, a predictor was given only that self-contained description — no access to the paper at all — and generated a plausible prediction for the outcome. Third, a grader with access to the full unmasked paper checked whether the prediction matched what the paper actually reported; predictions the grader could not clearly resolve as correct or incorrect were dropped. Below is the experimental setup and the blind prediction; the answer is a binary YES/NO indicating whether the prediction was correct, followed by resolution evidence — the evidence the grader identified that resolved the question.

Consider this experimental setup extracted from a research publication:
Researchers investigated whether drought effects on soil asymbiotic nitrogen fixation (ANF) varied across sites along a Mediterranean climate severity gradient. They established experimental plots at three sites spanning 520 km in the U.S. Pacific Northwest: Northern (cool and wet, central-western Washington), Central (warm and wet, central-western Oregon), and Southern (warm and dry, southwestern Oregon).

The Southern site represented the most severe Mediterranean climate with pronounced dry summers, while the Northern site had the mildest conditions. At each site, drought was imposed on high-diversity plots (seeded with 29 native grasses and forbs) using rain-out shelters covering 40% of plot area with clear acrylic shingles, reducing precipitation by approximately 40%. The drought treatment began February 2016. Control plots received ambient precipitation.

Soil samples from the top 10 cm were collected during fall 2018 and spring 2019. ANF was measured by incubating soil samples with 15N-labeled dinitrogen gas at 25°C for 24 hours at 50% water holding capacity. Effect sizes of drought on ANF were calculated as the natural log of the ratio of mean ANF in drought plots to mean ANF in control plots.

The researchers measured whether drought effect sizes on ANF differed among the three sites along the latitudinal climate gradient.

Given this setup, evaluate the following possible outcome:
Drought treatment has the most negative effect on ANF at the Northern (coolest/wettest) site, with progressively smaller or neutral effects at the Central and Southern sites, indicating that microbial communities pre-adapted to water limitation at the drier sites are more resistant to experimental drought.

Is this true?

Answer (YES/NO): NO